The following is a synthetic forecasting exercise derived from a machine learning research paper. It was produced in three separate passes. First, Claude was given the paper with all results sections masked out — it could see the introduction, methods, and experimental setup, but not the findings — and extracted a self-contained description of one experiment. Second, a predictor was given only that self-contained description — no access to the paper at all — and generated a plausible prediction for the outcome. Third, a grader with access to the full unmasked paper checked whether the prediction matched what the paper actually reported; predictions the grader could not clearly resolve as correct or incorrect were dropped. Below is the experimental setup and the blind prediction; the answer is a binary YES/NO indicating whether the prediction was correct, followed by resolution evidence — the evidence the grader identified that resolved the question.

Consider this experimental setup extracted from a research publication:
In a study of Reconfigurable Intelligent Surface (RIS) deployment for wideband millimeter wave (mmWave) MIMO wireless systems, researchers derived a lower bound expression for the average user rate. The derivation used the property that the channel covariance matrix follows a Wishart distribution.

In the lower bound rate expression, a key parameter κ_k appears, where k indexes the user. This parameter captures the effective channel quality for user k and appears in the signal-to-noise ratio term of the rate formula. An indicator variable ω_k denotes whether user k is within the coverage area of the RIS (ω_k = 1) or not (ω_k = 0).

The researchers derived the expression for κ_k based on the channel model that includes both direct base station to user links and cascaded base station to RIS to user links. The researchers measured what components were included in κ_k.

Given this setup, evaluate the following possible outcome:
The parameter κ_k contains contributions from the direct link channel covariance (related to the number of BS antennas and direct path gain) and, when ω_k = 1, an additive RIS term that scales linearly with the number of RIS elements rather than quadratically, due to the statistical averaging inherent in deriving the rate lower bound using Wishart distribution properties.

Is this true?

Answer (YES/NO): NO